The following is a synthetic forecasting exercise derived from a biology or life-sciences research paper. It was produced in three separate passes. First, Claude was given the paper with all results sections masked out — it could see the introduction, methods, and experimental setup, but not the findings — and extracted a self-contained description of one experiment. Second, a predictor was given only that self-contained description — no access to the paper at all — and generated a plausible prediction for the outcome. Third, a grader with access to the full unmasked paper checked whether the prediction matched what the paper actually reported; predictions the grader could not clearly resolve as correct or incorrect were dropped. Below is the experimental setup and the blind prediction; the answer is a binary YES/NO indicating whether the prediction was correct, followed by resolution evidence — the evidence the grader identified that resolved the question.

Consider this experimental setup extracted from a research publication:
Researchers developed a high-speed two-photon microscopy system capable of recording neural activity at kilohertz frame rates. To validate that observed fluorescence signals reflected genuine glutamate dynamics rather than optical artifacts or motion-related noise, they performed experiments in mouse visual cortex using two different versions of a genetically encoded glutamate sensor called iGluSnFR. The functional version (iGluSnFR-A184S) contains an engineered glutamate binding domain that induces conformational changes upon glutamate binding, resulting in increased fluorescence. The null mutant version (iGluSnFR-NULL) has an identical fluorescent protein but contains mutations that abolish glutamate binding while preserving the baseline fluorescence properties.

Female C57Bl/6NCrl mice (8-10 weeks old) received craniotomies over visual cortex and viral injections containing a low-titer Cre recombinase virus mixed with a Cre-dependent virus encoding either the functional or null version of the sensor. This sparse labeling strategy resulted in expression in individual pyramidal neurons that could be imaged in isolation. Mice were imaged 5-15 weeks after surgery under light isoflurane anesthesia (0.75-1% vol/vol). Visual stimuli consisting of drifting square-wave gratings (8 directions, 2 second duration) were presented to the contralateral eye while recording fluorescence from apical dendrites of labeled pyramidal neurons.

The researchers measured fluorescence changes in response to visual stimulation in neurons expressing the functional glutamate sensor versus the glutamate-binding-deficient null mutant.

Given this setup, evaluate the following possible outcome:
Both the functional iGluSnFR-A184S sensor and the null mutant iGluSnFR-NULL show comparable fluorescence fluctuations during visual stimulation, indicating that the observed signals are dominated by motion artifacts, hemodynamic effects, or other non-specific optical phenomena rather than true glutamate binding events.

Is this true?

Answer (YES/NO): NO